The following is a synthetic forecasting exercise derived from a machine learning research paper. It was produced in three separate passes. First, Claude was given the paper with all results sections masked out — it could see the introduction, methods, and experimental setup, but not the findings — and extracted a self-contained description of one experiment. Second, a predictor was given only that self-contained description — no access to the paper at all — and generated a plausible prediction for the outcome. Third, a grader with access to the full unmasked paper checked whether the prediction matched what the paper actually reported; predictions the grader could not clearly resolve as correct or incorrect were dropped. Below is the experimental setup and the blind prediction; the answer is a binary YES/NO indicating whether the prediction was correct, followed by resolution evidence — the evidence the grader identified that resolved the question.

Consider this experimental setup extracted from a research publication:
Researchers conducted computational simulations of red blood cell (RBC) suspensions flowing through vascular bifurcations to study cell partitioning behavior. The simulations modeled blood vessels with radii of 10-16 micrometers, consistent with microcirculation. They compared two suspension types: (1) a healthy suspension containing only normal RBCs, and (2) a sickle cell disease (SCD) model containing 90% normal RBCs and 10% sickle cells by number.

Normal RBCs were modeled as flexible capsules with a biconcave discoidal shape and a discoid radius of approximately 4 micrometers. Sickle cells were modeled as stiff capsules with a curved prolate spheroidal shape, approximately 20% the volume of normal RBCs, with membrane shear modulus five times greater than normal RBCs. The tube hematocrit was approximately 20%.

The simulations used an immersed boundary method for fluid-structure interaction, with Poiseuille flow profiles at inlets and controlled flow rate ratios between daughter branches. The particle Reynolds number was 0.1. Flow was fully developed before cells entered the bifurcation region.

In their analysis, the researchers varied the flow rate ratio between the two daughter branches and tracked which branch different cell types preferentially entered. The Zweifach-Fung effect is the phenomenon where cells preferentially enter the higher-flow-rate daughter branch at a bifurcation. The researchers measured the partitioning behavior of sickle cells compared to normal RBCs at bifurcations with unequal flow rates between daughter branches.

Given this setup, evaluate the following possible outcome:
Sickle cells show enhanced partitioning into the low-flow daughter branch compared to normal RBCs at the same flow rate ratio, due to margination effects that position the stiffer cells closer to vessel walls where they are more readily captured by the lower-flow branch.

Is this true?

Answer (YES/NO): YES